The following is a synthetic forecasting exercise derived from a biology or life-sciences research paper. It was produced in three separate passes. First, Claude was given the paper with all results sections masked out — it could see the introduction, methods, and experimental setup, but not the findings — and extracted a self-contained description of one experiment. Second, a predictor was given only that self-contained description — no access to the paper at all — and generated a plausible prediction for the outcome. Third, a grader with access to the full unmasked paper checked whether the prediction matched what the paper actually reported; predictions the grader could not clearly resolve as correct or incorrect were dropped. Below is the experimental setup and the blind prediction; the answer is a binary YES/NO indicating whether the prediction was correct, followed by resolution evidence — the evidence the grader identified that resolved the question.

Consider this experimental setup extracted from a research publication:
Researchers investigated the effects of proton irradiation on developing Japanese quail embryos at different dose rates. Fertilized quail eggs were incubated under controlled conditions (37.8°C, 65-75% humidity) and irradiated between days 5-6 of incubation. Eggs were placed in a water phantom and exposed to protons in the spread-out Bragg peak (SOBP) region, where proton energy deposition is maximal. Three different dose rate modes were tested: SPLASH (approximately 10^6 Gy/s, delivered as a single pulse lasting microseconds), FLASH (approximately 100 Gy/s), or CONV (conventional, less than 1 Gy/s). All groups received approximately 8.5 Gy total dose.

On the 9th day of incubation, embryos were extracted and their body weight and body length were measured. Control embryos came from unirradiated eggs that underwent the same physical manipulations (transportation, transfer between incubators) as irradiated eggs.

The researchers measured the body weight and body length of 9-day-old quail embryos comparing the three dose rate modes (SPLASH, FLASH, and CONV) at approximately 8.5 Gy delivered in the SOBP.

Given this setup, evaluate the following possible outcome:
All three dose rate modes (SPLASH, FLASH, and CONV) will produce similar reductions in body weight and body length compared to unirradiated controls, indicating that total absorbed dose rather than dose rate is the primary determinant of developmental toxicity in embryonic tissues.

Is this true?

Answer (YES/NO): NO